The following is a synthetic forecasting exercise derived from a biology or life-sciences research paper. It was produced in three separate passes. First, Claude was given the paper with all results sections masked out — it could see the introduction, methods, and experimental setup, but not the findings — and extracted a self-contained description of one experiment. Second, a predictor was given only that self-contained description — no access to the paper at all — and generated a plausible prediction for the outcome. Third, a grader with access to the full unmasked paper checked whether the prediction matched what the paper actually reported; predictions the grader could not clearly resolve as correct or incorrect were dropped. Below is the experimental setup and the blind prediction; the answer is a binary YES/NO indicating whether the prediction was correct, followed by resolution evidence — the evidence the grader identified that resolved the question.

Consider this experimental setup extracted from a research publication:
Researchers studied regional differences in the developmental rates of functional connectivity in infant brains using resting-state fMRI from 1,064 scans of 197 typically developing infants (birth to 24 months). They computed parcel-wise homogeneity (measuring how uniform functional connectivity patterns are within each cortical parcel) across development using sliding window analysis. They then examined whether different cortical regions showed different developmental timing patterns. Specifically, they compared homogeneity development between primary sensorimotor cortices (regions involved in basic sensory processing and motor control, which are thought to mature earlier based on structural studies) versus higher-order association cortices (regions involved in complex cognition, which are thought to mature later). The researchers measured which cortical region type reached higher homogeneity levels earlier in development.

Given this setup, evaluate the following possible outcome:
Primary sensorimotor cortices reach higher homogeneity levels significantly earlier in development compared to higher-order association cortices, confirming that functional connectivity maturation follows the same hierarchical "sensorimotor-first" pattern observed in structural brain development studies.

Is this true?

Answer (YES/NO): YES